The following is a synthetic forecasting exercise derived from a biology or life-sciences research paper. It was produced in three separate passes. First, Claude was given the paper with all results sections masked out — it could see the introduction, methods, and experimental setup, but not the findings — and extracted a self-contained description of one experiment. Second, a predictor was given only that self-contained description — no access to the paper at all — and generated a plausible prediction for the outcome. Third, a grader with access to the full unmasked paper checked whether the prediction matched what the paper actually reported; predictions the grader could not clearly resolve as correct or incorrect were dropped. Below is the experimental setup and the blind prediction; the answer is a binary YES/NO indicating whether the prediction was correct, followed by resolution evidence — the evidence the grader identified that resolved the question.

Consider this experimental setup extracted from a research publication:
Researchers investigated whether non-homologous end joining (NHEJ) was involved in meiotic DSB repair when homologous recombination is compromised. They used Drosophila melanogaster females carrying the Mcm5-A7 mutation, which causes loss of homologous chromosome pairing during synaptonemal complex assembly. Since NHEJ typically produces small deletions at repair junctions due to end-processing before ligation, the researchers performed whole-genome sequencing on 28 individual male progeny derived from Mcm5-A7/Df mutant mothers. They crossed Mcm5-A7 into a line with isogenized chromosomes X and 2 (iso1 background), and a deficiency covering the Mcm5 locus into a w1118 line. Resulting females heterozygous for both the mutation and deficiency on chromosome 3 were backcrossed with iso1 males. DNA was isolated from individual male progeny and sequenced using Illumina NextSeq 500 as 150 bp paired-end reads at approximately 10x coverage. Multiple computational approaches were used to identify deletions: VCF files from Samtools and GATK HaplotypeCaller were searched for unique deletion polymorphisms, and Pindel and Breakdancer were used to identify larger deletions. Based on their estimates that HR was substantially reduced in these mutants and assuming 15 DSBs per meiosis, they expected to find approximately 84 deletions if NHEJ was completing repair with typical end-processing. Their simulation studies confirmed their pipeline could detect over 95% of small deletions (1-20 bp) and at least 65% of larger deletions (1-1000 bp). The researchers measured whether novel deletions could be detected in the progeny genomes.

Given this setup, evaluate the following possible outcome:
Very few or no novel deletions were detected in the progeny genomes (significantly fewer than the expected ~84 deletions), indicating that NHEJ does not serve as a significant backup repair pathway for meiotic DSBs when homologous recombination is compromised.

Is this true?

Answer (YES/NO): NO